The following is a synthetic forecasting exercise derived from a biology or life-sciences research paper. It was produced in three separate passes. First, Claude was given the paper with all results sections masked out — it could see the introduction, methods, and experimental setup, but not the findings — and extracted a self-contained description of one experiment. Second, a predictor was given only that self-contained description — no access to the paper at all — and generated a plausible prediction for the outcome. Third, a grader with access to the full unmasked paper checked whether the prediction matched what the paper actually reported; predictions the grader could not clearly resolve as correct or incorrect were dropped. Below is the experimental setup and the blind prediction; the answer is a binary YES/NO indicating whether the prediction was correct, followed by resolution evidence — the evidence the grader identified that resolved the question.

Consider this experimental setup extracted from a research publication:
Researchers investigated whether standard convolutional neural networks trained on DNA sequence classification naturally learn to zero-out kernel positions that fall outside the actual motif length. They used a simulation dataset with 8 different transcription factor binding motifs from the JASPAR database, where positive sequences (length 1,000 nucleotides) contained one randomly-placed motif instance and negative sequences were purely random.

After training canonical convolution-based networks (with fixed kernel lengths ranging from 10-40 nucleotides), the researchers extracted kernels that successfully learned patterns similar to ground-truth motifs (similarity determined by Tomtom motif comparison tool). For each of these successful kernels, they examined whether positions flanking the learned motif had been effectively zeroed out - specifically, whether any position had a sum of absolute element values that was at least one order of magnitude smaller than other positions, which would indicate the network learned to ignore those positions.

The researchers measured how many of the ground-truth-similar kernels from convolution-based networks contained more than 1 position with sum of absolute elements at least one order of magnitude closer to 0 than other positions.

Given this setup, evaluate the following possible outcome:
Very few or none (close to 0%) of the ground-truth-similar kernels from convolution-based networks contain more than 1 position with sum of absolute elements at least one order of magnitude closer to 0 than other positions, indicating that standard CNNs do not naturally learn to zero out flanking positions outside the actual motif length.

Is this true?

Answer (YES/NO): YES